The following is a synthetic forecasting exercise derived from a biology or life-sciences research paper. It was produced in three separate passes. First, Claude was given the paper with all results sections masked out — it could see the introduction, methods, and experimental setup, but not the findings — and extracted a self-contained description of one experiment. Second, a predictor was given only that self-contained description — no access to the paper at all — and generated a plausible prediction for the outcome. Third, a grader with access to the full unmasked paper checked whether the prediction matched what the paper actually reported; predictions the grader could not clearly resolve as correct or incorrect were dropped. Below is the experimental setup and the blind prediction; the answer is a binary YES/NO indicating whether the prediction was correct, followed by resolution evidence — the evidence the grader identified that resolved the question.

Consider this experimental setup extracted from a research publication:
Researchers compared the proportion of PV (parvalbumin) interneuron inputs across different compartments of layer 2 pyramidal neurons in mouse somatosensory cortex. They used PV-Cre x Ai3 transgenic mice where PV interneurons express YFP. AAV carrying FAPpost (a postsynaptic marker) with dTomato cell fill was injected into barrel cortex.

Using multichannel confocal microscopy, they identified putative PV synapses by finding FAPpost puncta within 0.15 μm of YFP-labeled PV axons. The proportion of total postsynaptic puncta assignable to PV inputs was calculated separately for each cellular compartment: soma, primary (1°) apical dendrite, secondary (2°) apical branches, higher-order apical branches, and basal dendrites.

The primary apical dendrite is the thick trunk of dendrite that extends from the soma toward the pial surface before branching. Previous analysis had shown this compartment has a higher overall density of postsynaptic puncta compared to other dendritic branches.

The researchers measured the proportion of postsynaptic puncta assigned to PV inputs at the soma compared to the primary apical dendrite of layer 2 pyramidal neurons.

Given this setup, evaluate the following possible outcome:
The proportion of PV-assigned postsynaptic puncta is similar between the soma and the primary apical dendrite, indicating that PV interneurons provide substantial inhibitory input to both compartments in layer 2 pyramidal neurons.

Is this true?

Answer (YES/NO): YES